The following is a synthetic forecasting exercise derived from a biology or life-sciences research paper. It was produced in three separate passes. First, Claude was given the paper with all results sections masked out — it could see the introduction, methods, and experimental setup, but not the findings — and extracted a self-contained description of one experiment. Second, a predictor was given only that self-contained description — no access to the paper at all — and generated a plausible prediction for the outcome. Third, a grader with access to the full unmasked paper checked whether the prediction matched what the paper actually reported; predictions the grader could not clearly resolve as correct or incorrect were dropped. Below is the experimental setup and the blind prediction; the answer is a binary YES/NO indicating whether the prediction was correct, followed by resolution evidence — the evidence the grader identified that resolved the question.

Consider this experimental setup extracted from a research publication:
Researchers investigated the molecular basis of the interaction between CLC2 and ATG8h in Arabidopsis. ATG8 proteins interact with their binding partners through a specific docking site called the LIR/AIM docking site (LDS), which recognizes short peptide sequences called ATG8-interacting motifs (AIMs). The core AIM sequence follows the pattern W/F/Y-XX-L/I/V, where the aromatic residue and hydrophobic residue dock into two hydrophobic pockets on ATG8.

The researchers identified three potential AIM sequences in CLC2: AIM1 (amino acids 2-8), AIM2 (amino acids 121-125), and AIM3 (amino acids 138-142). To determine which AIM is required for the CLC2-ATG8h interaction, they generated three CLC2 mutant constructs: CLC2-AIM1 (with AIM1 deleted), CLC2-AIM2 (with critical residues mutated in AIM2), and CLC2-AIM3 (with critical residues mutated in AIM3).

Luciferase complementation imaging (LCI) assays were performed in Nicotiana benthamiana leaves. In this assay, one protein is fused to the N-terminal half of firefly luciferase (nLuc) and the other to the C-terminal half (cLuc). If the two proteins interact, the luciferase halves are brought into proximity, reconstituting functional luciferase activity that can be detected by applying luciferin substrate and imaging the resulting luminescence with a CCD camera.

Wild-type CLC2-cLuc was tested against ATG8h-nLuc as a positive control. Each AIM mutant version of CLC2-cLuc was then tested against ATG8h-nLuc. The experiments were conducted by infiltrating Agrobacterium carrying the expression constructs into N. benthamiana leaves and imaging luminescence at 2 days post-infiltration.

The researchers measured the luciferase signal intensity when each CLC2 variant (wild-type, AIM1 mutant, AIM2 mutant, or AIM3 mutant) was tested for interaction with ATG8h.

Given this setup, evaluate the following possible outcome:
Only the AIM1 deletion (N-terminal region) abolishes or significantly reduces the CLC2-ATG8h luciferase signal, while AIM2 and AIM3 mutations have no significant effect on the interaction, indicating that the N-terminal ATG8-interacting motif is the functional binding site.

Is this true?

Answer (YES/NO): YES